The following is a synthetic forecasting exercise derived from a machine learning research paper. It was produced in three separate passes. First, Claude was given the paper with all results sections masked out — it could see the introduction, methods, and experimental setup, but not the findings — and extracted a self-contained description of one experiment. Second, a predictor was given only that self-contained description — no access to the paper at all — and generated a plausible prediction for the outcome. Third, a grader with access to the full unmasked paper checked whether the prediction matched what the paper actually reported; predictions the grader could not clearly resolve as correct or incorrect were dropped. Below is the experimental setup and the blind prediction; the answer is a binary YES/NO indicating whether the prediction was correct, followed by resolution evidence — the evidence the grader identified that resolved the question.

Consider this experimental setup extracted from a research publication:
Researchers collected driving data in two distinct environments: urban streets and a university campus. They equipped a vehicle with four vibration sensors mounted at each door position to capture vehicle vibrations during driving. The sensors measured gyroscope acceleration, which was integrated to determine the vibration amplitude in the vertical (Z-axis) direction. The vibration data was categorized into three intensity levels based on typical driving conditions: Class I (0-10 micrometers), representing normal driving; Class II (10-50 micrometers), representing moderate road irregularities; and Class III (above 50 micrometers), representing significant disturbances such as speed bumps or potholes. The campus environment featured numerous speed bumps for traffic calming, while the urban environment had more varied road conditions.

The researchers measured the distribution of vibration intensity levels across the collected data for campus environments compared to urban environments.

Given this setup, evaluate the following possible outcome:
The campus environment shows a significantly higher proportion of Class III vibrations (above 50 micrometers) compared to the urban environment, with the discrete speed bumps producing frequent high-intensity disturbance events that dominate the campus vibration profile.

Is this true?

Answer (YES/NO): NO